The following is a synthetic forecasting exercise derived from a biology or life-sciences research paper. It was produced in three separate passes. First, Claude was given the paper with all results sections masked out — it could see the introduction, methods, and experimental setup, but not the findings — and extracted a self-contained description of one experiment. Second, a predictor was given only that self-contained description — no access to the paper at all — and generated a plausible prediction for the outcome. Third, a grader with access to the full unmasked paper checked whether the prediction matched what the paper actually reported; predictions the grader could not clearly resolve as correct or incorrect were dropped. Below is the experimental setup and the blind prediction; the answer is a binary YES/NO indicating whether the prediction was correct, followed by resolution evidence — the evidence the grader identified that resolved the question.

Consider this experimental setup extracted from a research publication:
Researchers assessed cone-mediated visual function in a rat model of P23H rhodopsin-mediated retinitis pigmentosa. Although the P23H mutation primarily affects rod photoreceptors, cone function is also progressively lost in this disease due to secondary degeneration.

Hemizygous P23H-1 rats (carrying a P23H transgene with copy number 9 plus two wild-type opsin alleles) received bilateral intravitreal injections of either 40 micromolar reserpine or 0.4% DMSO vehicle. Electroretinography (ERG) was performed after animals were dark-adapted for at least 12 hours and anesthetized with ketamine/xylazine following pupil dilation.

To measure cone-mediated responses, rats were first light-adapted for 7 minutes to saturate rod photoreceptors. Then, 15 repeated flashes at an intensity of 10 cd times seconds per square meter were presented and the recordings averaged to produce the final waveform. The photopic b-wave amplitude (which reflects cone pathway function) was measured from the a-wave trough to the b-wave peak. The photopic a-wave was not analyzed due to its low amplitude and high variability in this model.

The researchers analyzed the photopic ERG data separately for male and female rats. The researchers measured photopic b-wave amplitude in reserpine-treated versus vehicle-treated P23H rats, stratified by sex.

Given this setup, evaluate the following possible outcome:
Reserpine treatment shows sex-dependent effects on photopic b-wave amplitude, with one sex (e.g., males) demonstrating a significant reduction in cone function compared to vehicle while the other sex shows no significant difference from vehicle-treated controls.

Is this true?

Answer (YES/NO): NO